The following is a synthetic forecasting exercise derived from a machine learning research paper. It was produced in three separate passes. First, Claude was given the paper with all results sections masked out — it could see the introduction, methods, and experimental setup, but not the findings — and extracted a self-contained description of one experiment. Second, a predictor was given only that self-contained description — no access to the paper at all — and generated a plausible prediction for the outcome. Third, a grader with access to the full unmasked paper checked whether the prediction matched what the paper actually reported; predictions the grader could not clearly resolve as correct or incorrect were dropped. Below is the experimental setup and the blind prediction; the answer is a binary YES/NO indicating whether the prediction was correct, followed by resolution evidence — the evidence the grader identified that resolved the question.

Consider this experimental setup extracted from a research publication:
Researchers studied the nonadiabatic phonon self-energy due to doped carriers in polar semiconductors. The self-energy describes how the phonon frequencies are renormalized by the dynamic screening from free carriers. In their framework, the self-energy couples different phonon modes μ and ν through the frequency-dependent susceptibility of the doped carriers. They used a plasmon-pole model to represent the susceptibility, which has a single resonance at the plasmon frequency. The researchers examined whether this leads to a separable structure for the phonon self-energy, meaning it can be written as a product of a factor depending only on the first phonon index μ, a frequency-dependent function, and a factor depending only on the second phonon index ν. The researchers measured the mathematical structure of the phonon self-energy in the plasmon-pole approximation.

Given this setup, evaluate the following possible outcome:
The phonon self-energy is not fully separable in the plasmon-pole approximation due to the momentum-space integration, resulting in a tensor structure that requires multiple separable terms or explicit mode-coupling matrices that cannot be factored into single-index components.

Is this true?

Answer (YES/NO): NO